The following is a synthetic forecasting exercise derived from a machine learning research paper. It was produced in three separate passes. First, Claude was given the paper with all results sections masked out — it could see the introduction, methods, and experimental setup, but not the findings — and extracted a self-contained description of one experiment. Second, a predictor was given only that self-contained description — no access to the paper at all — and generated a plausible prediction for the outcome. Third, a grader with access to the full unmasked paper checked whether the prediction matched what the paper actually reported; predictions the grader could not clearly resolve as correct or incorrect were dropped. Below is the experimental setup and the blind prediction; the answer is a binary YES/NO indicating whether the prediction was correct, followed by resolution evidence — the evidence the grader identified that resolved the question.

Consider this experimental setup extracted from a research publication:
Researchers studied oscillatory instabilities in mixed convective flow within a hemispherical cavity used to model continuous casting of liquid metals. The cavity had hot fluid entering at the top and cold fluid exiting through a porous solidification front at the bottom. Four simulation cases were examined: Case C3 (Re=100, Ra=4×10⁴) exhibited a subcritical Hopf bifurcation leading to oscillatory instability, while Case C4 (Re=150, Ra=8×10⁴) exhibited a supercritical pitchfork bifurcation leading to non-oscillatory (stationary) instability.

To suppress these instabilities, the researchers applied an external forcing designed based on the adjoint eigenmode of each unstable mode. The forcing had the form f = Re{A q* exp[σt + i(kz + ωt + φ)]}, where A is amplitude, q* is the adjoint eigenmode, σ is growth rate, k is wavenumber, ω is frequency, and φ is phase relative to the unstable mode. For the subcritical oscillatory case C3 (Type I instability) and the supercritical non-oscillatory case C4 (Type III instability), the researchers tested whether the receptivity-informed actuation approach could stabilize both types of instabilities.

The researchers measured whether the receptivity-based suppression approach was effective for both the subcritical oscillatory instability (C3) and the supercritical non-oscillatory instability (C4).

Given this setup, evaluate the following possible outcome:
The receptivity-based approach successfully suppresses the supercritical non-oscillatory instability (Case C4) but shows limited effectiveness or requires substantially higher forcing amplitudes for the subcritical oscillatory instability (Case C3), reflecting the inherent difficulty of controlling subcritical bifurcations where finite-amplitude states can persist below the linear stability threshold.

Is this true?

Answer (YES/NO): NO